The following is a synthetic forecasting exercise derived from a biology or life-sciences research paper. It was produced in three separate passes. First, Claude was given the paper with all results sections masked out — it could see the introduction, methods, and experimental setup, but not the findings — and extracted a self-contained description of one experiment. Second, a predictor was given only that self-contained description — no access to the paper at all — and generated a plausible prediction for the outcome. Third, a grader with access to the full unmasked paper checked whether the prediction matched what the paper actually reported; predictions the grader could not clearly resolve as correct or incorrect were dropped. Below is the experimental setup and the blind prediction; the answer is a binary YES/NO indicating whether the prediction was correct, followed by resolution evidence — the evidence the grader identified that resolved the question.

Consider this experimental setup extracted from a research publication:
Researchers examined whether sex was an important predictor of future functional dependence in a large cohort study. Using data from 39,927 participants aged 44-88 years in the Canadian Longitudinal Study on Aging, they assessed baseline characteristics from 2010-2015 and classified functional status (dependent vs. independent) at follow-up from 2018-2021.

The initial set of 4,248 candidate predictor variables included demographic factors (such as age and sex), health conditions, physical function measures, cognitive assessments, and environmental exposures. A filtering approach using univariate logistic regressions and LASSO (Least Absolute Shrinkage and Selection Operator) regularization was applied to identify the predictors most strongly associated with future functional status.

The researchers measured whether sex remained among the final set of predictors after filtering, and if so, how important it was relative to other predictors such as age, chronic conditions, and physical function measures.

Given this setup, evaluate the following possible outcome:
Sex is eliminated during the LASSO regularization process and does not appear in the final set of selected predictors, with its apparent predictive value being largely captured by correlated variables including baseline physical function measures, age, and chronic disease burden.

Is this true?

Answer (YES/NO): NO